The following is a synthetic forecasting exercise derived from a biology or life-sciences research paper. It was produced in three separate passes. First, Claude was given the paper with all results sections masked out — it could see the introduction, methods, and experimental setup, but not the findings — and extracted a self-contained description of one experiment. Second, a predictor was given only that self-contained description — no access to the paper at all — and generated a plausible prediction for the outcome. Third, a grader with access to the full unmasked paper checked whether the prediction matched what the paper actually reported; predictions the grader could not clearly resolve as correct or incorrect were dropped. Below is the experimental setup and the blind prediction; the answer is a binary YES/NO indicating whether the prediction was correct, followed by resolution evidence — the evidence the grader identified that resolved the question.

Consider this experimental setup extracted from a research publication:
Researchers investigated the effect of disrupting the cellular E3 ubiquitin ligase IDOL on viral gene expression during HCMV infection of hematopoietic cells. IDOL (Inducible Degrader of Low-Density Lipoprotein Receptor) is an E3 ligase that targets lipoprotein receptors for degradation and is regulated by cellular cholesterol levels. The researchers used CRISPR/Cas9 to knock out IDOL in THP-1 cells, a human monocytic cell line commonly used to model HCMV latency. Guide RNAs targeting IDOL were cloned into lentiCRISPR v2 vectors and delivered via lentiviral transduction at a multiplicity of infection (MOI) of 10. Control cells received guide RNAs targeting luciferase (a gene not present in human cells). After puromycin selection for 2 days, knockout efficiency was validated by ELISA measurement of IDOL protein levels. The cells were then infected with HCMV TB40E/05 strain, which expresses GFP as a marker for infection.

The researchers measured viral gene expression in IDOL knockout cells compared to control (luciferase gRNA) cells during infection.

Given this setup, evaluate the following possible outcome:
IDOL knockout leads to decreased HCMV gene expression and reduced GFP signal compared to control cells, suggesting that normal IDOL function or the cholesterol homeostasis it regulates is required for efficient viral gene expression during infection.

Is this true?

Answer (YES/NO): NO